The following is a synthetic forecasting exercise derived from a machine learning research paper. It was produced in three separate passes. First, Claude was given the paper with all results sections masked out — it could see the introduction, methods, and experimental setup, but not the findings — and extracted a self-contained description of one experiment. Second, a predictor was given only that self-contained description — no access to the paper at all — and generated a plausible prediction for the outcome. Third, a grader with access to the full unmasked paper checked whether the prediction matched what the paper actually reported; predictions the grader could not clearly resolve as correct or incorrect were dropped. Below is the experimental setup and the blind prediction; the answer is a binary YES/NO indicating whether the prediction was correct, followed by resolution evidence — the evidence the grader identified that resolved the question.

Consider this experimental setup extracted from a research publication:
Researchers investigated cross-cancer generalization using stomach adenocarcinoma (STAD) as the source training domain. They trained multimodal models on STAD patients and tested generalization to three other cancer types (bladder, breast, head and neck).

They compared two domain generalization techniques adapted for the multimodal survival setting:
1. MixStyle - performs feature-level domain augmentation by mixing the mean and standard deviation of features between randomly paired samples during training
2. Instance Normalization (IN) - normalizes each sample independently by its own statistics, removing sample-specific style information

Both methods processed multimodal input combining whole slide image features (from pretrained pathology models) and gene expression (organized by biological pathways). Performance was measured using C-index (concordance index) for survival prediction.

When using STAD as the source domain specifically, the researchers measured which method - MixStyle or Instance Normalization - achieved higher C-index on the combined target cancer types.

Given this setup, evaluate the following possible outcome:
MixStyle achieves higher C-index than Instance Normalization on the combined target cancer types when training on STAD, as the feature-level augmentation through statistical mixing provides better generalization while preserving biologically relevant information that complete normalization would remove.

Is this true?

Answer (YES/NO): YES